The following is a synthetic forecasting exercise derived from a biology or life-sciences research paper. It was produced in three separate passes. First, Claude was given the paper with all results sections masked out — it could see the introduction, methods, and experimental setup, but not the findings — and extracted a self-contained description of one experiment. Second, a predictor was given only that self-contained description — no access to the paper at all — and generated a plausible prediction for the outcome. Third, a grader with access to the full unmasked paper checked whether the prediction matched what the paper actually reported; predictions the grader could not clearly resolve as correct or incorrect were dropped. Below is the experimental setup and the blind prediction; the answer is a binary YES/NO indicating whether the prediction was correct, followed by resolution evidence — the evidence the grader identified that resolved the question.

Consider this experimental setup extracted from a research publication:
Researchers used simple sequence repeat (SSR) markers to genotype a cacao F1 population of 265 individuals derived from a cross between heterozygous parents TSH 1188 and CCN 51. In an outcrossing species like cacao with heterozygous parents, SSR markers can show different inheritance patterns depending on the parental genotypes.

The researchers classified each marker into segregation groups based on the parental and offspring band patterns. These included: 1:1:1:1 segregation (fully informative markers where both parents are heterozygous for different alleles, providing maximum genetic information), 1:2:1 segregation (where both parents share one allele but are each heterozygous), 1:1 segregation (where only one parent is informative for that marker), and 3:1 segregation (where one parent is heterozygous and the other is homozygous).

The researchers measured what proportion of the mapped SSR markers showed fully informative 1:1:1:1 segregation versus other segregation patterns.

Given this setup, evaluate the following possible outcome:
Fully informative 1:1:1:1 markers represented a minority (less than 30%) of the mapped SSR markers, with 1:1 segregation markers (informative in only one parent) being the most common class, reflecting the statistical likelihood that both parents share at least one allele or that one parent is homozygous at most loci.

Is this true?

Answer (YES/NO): NO